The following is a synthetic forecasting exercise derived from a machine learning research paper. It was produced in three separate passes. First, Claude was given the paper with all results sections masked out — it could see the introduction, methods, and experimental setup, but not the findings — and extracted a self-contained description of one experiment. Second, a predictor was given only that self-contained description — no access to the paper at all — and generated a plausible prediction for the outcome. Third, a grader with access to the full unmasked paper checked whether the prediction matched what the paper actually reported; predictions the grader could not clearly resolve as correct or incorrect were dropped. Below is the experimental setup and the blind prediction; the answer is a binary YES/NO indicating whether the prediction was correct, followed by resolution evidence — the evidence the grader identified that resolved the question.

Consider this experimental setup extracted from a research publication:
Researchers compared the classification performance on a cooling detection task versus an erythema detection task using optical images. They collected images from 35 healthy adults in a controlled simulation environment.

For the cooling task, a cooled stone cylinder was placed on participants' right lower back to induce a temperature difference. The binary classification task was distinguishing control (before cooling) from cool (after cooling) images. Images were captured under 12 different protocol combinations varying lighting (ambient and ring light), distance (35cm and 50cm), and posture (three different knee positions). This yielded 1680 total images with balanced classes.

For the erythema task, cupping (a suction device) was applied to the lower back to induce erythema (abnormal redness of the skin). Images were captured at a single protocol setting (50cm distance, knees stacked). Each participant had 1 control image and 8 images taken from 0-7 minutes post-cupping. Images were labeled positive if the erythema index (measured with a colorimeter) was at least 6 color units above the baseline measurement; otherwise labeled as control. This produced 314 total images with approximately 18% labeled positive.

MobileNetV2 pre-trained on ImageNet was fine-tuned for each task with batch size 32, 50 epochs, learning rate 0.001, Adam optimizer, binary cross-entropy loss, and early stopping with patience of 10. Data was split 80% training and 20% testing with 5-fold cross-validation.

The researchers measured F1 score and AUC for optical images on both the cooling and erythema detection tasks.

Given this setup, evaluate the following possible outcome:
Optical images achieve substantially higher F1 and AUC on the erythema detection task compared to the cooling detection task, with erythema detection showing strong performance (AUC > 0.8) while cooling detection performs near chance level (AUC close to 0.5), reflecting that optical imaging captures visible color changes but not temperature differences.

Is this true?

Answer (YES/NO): NO